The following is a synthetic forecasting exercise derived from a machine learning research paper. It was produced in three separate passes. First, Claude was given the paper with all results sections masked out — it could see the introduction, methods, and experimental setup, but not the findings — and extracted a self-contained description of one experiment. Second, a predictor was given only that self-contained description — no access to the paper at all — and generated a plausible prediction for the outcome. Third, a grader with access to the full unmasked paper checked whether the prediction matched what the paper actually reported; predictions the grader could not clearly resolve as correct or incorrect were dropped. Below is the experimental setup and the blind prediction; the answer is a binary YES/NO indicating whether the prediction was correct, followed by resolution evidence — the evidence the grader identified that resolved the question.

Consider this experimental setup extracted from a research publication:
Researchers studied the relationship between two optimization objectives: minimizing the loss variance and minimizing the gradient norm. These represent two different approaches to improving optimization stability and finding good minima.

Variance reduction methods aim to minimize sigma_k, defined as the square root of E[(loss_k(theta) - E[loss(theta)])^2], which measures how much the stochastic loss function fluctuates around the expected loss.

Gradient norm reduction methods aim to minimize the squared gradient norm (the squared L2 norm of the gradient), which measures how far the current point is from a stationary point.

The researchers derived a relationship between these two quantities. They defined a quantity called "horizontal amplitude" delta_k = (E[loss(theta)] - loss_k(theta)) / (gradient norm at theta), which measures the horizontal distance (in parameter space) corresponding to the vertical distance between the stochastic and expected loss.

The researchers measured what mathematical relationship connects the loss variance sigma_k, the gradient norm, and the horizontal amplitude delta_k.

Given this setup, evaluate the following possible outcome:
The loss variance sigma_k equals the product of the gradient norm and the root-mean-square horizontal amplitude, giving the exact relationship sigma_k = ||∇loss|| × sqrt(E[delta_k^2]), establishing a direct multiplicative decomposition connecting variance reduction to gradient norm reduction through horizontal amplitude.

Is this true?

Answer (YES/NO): YES